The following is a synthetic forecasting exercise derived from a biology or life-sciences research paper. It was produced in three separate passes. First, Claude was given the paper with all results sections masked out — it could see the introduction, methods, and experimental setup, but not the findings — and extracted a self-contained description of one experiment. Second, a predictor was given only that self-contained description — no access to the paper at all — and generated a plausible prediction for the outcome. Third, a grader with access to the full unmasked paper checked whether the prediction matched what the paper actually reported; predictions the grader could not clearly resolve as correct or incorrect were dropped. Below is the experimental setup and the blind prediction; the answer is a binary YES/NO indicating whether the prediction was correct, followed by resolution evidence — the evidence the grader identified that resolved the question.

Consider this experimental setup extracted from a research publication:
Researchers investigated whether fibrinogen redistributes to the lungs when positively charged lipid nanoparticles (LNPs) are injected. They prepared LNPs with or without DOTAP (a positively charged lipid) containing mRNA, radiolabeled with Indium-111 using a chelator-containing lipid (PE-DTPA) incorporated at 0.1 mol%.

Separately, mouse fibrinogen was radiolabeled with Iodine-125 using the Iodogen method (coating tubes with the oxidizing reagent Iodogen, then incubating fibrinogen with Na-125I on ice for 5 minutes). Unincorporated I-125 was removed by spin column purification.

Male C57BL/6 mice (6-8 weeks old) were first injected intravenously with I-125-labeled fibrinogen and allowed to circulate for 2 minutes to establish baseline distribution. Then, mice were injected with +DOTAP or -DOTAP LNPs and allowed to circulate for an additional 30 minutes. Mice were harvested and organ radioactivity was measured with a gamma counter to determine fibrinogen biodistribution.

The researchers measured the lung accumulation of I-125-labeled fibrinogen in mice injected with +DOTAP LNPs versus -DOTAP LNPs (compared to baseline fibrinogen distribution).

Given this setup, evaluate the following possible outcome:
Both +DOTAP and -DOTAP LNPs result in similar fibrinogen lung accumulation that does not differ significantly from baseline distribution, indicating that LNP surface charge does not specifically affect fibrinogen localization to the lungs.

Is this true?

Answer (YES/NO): NO